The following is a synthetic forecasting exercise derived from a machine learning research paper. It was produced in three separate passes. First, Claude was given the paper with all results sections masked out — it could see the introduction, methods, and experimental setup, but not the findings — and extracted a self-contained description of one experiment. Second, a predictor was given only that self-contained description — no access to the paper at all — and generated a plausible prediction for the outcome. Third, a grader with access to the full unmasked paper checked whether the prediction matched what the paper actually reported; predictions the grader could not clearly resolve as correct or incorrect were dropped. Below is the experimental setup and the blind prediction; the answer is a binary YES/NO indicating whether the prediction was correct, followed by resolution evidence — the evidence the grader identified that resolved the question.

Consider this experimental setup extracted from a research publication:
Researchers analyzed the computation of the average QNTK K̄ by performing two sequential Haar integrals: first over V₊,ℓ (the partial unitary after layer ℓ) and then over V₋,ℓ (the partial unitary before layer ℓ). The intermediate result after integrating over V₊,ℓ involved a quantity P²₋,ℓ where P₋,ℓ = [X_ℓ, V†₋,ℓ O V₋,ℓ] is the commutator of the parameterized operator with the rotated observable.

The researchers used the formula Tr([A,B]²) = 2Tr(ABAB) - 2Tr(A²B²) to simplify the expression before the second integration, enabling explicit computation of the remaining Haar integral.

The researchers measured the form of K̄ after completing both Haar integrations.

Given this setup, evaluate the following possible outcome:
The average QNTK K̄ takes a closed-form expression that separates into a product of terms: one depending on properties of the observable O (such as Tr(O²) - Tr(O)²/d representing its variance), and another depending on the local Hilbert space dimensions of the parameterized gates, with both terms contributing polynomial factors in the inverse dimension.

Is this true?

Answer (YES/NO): YES